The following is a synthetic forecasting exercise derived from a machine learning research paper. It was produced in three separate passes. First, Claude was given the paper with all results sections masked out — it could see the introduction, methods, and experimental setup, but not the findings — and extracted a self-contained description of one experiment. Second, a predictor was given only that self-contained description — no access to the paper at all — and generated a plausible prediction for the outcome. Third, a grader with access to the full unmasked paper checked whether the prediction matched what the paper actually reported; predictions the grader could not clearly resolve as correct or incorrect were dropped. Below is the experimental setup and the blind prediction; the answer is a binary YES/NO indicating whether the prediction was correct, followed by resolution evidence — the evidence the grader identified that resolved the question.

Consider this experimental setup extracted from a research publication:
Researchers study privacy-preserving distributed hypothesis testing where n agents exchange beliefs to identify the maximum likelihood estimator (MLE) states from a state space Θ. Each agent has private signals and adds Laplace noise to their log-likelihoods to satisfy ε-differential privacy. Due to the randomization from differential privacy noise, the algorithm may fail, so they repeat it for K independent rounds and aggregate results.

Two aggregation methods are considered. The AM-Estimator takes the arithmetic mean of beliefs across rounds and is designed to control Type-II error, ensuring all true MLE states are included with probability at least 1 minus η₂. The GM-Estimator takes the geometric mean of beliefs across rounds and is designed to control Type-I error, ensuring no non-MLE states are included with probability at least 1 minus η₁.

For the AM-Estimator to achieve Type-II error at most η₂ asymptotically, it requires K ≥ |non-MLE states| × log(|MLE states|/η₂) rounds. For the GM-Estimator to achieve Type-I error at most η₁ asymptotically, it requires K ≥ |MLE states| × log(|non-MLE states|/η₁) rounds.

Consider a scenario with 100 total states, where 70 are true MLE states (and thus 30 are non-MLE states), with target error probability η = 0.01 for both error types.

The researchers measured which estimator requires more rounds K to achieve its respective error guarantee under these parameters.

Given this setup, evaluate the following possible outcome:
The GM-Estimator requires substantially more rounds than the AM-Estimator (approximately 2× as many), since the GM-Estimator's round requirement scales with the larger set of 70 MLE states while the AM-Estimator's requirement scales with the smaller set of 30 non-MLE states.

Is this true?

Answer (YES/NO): YES